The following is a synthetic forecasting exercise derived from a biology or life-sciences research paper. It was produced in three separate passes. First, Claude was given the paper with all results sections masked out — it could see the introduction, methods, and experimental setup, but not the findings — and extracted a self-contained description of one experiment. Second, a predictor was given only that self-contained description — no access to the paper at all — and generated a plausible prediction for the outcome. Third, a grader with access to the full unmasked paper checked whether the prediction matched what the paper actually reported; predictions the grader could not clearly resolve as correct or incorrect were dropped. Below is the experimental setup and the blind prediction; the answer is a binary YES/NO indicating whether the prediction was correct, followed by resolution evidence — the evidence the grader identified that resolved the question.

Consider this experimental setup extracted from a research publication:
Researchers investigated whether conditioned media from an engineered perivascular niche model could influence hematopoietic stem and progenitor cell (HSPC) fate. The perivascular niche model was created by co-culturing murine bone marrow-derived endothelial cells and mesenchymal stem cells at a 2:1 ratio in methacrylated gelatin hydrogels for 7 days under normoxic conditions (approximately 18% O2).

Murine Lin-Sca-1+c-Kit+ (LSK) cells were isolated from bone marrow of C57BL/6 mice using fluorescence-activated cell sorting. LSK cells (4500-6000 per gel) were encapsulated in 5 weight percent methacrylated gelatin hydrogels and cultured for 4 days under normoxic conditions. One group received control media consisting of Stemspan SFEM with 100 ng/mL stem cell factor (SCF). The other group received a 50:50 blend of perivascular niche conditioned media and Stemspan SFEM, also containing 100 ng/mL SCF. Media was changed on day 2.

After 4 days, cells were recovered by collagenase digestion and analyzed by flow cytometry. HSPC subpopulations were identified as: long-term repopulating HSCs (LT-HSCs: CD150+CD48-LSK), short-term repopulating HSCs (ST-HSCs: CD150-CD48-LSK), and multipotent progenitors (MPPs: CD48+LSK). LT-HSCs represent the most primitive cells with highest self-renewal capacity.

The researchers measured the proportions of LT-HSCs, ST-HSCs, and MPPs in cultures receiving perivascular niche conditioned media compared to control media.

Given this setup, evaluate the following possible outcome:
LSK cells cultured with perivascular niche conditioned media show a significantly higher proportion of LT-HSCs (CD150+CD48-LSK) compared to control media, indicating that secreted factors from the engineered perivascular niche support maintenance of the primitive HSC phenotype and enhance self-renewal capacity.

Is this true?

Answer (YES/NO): NO